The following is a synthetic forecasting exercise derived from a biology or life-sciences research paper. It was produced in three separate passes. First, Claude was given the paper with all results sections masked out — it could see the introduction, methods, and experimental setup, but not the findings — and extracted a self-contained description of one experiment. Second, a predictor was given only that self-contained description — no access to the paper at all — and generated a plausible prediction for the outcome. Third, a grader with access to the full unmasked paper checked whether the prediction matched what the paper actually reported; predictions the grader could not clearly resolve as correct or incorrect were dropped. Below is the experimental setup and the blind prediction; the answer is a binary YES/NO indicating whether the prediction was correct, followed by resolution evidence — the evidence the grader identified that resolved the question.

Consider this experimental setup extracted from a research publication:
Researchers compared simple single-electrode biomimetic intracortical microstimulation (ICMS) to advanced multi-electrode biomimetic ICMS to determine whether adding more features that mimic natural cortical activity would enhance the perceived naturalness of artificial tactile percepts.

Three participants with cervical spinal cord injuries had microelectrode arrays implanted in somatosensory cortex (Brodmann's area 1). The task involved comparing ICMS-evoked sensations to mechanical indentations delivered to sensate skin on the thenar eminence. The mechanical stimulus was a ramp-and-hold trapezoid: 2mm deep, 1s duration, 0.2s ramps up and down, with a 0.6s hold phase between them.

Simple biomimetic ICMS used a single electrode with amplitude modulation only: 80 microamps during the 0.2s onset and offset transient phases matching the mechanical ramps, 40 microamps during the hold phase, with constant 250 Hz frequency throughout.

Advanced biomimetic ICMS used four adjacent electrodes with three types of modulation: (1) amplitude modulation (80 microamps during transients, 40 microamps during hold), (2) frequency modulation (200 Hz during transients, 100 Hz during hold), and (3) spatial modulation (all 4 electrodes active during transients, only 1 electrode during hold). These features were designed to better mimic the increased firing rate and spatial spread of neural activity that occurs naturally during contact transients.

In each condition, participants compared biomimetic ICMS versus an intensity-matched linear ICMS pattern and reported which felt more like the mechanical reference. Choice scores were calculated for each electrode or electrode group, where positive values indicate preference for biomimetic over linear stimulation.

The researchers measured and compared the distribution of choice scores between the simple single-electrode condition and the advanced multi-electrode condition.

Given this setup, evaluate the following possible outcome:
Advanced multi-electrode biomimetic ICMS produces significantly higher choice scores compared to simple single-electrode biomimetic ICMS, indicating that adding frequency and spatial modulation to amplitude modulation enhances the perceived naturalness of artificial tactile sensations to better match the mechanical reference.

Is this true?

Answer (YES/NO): YES